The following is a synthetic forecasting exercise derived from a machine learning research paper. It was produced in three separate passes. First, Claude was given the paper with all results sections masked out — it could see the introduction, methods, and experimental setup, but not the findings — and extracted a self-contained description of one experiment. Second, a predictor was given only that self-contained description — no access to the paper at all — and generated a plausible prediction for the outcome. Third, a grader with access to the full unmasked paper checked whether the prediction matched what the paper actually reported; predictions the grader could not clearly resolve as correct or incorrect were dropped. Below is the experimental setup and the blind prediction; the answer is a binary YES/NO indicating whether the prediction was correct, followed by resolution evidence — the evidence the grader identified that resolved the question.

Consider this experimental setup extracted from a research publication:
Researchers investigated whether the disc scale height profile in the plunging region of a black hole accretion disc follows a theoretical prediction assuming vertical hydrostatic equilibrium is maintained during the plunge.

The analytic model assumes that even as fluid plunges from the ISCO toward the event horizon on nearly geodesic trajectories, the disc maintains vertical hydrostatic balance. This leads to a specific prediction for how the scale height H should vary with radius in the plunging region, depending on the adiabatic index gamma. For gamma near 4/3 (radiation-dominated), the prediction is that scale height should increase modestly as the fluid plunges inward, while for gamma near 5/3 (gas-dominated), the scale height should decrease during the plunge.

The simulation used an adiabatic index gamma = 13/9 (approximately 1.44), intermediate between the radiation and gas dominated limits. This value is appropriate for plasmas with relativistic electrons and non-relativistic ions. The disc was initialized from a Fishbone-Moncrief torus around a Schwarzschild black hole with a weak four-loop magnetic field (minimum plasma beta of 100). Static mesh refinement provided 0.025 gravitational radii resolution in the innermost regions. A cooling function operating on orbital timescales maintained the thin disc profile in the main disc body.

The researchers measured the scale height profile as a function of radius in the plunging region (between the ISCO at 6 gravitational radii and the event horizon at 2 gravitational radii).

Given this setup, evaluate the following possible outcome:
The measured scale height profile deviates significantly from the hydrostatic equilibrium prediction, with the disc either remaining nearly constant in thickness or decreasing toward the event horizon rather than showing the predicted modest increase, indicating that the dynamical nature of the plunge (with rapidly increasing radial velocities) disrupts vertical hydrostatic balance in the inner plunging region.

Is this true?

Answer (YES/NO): NO